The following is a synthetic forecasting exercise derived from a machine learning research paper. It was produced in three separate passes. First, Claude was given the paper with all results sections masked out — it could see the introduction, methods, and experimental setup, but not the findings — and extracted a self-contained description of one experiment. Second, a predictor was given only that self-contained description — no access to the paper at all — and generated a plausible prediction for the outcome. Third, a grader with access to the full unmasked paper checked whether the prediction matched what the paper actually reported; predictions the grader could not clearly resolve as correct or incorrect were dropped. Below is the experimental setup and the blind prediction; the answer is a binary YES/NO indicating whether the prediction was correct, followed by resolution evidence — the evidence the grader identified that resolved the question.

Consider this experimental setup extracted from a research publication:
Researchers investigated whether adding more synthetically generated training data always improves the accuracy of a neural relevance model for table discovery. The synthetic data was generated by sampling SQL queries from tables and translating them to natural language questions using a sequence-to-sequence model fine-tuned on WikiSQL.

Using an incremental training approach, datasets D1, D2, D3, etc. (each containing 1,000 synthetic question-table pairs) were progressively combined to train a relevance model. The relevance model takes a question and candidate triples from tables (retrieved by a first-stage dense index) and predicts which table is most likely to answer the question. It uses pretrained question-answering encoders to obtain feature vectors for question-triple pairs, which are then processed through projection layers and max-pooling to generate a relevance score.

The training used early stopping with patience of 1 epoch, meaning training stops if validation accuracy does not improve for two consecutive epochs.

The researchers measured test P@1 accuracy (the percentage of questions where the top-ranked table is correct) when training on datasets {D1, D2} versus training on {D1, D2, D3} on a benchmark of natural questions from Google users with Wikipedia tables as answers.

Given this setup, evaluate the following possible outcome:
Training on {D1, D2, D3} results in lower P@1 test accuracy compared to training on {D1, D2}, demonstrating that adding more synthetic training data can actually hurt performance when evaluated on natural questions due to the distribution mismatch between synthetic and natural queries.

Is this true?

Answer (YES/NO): YES